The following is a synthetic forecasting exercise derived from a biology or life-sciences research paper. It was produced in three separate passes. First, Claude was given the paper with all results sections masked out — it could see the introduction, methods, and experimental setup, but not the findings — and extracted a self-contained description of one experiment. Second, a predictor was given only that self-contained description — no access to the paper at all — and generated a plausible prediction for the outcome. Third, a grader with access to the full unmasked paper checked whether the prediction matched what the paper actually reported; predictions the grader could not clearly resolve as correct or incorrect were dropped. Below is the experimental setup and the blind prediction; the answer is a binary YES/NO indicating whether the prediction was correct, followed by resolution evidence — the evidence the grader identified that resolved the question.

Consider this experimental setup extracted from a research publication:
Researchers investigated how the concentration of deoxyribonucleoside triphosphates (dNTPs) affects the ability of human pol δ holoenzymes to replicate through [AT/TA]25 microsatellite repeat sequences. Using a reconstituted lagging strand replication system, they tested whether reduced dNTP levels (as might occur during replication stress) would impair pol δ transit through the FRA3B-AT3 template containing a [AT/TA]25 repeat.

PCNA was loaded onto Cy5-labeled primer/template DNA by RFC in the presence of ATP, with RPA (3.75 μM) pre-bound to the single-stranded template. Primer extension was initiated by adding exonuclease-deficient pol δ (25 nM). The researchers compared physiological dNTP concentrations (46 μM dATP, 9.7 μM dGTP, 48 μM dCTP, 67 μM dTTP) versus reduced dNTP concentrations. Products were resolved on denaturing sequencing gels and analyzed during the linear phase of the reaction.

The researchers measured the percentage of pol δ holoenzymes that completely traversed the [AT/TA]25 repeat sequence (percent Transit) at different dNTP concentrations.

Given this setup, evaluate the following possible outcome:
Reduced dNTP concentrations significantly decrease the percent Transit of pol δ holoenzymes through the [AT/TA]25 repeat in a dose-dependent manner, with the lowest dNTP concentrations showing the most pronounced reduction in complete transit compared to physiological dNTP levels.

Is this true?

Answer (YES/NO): NO